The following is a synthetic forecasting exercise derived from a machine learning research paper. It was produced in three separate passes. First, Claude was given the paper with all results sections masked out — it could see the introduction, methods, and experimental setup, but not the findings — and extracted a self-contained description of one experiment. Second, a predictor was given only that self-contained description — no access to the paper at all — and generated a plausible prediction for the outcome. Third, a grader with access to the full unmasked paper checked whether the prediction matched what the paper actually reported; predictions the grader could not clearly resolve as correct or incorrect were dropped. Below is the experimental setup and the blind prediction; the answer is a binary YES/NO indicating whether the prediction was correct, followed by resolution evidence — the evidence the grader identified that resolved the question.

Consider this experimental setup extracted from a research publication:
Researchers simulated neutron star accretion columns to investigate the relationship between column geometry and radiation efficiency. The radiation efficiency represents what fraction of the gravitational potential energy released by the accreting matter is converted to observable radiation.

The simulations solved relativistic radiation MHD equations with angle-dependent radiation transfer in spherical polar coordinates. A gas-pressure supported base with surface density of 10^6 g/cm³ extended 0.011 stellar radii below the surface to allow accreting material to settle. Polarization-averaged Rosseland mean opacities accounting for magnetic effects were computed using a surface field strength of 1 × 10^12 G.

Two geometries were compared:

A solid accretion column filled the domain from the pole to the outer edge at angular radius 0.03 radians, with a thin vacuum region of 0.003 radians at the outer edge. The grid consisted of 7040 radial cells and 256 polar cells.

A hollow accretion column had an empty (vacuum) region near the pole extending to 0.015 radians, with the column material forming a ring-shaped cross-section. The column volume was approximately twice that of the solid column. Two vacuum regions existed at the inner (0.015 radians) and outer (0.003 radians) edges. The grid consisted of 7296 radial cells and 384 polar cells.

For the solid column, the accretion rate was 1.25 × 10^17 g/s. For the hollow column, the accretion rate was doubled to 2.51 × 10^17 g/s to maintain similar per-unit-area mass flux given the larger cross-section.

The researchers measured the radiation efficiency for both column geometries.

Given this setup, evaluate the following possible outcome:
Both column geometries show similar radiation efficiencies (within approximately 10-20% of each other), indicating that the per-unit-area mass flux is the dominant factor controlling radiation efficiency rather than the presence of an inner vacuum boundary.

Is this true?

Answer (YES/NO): NO